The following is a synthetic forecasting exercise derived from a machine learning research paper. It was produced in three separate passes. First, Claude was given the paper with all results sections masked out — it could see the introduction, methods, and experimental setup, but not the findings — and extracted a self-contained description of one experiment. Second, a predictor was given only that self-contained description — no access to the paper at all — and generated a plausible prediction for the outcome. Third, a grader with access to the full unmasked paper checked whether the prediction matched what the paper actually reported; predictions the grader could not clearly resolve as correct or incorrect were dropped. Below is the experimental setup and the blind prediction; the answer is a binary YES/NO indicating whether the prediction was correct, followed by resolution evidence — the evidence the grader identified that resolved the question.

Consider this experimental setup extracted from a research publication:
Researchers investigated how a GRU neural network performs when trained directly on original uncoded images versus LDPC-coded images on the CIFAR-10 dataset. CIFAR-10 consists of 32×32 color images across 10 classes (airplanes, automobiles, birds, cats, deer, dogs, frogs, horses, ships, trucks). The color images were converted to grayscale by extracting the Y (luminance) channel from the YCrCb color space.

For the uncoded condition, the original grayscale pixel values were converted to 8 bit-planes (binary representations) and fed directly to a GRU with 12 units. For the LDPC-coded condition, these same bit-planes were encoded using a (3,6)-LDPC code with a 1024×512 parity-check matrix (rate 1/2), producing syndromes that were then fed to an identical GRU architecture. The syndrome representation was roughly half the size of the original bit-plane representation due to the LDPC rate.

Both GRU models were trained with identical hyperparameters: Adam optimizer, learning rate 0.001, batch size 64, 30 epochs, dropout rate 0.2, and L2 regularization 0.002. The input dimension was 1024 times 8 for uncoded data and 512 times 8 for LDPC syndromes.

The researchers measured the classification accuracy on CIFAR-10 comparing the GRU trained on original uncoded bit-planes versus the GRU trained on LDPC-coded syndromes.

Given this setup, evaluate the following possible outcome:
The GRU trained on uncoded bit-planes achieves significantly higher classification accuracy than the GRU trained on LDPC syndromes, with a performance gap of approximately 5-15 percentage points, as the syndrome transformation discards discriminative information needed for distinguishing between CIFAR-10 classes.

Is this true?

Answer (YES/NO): NO